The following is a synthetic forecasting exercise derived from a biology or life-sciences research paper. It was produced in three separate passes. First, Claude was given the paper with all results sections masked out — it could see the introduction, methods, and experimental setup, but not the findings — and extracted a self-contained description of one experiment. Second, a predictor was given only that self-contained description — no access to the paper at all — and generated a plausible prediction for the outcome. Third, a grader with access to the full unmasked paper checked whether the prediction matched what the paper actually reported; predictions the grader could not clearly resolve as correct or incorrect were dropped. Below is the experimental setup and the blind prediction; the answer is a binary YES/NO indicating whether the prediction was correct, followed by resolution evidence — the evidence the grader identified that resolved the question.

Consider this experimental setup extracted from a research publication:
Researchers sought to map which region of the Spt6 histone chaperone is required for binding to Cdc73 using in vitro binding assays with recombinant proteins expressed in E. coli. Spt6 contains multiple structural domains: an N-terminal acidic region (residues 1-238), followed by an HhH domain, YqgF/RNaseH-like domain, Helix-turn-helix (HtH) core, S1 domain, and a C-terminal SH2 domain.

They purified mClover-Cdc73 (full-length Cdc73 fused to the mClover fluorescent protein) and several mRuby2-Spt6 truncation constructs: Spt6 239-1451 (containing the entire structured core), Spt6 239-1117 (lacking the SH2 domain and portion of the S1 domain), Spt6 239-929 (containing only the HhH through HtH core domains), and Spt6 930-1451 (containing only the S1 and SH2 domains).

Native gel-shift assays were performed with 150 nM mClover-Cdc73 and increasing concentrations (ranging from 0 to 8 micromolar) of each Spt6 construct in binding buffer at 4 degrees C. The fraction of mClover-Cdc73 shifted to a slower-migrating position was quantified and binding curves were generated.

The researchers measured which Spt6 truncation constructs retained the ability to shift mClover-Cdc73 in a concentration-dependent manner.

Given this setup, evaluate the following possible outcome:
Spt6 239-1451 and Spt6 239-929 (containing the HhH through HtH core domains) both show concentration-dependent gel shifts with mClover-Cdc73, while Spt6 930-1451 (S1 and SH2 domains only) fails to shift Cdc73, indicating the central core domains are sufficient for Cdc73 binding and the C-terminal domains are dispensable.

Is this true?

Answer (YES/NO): NO